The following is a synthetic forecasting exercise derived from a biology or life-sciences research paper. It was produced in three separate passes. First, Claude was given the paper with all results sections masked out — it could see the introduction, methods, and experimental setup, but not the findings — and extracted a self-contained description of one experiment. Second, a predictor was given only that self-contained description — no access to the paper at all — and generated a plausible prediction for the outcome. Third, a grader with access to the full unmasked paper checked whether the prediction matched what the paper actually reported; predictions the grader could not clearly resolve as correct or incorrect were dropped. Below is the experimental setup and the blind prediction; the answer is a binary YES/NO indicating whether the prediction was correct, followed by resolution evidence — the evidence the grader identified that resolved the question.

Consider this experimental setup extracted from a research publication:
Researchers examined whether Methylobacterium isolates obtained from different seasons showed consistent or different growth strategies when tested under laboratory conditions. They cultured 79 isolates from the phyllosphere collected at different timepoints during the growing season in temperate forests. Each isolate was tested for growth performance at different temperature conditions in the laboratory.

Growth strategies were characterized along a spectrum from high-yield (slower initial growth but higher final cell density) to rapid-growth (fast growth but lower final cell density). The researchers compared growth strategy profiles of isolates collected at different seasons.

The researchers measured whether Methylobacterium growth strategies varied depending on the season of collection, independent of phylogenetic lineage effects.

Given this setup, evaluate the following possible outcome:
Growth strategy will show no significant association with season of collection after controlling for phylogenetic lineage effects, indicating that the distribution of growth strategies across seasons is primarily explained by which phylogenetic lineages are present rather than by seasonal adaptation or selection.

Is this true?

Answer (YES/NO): NO